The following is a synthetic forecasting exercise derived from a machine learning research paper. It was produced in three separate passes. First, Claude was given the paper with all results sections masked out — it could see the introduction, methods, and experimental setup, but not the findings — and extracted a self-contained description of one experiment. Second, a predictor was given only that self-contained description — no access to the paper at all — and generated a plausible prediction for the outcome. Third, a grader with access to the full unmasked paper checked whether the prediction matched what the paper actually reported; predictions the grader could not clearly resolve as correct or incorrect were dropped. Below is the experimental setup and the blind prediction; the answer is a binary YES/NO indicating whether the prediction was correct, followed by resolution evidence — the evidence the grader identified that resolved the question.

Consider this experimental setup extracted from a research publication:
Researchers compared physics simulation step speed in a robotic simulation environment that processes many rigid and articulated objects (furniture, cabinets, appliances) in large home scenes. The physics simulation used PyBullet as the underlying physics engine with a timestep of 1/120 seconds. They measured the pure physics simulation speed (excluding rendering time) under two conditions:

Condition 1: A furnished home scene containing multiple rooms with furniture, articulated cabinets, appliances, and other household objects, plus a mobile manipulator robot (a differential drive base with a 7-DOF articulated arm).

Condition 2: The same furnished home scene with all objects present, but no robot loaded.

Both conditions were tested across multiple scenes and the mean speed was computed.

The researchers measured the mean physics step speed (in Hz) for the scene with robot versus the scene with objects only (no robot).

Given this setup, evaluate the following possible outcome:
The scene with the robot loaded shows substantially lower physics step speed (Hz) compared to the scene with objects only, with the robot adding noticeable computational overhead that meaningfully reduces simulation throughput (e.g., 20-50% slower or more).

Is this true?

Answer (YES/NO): YES